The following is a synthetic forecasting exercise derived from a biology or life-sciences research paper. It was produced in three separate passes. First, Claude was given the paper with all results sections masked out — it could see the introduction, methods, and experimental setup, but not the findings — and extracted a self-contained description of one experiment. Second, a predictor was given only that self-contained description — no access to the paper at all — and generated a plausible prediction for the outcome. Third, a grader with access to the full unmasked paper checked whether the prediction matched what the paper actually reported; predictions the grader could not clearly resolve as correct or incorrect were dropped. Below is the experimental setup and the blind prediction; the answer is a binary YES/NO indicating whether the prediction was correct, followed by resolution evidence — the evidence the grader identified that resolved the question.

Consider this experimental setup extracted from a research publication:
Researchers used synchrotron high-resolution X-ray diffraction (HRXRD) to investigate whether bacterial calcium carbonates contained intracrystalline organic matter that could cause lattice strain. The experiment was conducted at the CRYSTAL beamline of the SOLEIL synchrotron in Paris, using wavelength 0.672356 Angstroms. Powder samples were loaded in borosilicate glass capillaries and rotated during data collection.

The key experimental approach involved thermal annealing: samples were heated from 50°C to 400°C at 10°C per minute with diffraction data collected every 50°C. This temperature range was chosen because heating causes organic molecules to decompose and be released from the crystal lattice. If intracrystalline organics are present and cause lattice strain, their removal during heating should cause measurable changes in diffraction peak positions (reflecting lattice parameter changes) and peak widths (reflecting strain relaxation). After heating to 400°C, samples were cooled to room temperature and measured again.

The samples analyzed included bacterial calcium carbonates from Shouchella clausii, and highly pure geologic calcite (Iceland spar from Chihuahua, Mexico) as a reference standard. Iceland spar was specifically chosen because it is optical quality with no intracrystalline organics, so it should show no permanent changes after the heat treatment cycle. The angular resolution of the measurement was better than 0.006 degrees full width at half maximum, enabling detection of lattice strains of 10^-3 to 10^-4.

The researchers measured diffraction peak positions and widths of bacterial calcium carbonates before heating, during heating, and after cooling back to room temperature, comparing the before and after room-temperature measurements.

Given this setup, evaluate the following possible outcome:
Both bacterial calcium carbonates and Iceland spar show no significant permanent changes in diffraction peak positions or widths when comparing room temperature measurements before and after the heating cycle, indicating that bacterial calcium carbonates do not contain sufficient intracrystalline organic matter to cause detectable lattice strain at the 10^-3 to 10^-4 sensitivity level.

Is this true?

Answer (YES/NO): NO